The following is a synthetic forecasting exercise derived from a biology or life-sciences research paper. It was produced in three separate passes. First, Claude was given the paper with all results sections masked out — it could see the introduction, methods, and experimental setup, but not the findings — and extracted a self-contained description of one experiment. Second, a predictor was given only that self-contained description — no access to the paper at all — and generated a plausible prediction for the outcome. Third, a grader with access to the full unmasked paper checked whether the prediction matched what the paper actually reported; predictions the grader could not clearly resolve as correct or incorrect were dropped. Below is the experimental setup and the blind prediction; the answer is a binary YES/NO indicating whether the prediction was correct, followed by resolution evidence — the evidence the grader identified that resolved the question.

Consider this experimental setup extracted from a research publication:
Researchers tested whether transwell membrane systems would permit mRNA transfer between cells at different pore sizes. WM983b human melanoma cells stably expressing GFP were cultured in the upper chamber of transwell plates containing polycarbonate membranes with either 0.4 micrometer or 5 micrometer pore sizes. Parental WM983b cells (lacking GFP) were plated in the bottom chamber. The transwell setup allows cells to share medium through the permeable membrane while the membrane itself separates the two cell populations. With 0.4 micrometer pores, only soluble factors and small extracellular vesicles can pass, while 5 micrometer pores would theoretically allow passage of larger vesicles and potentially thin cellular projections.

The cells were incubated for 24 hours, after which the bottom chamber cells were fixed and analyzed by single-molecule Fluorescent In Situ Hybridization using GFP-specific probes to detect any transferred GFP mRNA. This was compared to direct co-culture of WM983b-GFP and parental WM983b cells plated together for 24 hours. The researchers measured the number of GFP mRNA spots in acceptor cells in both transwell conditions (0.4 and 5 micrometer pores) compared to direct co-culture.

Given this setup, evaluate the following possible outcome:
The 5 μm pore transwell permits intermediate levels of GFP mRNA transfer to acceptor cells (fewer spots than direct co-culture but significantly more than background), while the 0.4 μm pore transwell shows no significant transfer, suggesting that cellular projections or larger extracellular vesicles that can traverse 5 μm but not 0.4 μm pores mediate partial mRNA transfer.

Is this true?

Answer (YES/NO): NO